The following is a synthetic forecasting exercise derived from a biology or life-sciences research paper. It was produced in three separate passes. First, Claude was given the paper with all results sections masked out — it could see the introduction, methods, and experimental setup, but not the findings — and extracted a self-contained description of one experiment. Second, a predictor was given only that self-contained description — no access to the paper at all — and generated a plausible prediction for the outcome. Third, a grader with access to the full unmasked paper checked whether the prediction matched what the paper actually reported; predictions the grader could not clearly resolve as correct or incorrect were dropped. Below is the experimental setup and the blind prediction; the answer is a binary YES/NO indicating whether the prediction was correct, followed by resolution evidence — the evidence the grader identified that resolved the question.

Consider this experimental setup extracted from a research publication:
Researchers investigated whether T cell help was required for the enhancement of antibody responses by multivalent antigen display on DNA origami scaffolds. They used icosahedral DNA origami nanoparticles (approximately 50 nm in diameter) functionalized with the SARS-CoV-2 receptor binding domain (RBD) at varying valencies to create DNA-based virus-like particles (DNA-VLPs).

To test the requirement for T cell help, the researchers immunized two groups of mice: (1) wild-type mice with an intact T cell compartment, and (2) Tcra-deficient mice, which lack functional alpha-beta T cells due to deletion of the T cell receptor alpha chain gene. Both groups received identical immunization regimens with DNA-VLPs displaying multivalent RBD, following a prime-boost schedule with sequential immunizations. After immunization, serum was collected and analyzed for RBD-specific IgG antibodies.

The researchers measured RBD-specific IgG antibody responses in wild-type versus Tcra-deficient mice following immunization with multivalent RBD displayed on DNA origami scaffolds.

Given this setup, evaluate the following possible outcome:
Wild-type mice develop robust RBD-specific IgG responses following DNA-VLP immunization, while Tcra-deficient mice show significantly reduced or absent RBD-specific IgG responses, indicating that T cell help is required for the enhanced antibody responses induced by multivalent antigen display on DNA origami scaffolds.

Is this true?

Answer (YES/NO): YES